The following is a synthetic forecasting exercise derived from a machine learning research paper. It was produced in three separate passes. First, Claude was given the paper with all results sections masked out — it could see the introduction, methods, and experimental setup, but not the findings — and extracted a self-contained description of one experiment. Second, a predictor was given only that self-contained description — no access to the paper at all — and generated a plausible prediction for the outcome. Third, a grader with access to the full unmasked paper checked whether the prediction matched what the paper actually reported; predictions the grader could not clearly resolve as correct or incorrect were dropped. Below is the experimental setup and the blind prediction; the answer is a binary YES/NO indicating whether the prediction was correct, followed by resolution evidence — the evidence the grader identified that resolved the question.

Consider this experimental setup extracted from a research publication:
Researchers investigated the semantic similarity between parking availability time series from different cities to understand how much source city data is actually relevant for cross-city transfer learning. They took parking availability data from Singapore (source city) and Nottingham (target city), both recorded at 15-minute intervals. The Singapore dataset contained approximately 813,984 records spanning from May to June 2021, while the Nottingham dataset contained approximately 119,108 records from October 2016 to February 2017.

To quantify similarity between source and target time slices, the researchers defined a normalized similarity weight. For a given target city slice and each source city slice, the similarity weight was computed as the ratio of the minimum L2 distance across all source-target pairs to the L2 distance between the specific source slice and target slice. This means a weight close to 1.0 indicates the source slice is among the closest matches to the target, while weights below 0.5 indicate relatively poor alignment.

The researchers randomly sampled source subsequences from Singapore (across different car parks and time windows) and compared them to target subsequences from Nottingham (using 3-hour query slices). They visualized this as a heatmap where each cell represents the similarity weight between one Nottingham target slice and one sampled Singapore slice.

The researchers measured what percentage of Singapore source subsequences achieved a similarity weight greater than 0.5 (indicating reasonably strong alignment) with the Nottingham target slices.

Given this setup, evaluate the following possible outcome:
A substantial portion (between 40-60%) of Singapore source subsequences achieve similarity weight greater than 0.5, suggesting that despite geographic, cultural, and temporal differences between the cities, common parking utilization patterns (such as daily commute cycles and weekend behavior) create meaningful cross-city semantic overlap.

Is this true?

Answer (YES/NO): NO